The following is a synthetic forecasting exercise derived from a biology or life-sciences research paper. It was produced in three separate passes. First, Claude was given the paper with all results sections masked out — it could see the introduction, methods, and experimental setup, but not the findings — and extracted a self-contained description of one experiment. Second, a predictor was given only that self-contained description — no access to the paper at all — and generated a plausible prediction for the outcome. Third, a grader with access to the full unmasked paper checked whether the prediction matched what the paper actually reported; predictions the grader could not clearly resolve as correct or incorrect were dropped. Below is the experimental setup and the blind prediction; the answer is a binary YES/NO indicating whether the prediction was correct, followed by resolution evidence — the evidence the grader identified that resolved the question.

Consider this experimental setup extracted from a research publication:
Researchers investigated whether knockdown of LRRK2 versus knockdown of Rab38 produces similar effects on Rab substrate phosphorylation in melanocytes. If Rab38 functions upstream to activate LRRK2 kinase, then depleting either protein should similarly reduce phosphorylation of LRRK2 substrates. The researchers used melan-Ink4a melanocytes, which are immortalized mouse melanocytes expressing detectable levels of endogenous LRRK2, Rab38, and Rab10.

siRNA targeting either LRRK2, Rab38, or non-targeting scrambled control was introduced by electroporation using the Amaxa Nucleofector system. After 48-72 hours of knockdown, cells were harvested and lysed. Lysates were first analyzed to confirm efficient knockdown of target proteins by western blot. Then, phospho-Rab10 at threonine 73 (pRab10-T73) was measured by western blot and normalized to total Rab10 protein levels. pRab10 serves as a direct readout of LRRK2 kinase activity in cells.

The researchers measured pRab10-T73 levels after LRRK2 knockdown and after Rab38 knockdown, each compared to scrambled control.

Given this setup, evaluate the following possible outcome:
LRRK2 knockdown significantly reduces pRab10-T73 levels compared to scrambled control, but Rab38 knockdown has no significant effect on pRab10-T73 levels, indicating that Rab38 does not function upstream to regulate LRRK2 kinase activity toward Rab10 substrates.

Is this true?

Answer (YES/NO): NO